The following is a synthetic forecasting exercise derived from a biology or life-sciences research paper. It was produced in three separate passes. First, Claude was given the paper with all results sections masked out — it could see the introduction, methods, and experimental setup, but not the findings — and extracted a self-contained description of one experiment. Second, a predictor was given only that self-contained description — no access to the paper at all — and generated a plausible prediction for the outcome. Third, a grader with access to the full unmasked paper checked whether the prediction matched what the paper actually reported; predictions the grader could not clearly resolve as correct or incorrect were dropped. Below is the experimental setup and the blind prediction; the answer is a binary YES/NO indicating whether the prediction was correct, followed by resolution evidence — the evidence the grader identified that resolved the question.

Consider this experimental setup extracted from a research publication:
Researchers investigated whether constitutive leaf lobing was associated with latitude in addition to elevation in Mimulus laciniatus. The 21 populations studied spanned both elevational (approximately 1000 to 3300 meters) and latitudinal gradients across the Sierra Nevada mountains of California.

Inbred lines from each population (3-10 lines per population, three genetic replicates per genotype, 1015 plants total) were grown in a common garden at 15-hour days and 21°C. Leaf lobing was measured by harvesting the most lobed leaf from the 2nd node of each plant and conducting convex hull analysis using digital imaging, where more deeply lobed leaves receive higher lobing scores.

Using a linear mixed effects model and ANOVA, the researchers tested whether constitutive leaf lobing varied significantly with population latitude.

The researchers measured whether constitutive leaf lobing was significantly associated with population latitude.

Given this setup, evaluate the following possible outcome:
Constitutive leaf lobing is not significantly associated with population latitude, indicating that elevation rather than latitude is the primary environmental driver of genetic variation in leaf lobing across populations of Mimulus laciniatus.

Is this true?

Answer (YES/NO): NO